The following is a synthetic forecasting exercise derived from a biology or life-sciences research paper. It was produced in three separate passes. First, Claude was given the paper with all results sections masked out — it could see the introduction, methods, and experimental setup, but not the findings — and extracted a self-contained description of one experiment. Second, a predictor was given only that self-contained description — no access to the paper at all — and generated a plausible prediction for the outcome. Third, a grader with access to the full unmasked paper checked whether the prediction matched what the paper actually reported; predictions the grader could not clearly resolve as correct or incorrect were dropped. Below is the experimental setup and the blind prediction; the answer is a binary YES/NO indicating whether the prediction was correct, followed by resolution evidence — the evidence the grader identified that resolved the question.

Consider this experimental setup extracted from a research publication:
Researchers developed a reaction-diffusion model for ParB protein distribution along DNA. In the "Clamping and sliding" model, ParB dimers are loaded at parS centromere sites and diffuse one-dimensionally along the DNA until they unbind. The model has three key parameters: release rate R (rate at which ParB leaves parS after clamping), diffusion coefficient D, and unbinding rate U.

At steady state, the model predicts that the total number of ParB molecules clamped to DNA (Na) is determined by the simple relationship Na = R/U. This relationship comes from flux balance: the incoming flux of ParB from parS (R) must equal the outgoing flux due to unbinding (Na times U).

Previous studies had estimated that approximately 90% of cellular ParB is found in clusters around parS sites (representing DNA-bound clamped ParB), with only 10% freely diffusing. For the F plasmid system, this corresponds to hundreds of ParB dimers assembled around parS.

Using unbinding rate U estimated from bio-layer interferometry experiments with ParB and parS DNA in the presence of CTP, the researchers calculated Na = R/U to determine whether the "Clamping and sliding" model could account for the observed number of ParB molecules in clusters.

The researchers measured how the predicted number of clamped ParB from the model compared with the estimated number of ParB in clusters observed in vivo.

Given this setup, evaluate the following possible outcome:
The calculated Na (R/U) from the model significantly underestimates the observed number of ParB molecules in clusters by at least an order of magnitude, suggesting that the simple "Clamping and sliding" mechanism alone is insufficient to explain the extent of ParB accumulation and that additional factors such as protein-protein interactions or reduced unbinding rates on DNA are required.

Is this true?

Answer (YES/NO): YES